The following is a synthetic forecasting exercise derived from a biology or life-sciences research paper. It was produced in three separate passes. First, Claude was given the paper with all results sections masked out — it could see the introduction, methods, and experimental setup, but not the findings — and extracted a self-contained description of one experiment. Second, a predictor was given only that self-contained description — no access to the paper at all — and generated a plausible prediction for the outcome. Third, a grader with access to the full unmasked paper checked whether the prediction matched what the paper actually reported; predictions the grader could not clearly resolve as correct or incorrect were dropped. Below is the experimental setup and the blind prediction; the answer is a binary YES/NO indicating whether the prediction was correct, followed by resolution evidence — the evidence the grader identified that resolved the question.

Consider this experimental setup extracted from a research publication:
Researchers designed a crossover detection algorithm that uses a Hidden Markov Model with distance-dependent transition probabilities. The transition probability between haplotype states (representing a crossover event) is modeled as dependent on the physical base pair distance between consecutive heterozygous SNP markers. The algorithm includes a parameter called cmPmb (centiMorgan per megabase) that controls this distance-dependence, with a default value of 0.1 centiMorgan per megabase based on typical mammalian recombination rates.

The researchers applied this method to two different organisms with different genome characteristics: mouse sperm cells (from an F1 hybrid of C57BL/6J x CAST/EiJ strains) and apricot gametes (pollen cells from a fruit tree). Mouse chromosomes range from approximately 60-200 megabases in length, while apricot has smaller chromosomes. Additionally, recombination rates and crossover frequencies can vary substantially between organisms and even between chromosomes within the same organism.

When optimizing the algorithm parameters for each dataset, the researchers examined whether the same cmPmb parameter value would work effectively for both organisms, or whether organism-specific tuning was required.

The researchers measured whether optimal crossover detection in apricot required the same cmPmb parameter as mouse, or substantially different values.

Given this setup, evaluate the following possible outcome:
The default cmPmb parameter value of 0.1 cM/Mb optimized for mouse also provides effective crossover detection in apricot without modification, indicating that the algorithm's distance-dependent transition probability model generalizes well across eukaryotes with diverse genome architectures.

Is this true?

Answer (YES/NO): NO